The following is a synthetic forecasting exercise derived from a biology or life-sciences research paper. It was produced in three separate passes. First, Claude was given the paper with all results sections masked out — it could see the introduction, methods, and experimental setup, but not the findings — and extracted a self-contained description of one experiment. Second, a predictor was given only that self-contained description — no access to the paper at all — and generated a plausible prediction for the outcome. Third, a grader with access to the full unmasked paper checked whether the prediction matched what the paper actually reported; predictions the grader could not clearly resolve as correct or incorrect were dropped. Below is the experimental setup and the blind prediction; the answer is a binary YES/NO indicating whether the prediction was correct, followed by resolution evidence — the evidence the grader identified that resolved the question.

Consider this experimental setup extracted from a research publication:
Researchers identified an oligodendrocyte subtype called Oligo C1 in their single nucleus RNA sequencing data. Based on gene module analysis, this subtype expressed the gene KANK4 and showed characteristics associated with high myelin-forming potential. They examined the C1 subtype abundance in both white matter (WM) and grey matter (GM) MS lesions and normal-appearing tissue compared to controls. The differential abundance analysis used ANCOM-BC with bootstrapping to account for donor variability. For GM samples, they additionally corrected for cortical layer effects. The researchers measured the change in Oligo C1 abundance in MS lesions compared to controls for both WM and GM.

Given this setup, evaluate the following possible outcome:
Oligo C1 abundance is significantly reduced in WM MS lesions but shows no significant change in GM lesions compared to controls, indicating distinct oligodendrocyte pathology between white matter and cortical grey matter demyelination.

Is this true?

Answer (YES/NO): NO